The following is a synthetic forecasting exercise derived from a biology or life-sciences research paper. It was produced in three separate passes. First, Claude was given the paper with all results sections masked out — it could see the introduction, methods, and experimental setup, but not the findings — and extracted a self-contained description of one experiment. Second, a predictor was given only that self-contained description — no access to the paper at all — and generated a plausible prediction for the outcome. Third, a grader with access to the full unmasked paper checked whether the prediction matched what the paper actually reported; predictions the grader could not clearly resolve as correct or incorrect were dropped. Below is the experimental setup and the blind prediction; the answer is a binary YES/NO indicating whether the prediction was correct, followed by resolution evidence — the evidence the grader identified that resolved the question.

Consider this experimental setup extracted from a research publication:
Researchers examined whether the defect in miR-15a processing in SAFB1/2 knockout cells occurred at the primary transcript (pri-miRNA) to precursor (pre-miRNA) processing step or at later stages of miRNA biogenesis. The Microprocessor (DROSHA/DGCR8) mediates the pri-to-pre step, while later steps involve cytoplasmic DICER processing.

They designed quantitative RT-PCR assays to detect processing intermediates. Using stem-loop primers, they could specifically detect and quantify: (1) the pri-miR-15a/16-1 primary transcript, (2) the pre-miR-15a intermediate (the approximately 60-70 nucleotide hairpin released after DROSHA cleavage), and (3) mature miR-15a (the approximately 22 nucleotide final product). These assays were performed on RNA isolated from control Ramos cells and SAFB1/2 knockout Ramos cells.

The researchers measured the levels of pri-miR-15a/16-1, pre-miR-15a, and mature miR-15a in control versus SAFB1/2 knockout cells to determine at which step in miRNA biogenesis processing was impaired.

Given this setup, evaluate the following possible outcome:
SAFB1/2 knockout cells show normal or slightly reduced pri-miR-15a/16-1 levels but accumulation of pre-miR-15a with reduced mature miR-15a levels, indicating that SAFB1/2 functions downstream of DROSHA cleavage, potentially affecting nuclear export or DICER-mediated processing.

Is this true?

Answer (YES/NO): NO